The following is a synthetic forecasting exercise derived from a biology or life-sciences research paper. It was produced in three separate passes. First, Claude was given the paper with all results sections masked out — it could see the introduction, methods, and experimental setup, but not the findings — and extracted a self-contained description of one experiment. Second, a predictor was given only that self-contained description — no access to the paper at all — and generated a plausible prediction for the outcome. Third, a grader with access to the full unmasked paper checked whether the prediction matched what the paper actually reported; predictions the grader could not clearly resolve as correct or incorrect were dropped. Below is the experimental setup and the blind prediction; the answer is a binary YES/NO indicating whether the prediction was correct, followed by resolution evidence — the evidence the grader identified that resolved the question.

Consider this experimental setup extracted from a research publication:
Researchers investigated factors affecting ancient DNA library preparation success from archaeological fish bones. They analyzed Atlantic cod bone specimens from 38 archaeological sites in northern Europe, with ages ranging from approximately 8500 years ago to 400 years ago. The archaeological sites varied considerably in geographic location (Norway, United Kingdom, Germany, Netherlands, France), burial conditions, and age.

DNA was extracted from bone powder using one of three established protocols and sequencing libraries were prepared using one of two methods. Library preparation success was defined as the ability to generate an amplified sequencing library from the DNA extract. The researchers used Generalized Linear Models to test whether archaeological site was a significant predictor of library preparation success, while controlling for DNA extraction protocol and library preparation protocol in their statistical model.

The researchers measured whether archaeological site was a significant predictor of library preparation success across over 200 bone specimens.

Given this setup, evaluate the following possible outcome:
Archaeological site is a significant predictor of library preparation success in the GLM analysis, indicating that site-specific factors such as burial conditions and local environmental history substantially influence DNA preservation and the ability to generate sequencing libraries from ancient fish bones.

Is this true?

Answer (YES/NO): YES